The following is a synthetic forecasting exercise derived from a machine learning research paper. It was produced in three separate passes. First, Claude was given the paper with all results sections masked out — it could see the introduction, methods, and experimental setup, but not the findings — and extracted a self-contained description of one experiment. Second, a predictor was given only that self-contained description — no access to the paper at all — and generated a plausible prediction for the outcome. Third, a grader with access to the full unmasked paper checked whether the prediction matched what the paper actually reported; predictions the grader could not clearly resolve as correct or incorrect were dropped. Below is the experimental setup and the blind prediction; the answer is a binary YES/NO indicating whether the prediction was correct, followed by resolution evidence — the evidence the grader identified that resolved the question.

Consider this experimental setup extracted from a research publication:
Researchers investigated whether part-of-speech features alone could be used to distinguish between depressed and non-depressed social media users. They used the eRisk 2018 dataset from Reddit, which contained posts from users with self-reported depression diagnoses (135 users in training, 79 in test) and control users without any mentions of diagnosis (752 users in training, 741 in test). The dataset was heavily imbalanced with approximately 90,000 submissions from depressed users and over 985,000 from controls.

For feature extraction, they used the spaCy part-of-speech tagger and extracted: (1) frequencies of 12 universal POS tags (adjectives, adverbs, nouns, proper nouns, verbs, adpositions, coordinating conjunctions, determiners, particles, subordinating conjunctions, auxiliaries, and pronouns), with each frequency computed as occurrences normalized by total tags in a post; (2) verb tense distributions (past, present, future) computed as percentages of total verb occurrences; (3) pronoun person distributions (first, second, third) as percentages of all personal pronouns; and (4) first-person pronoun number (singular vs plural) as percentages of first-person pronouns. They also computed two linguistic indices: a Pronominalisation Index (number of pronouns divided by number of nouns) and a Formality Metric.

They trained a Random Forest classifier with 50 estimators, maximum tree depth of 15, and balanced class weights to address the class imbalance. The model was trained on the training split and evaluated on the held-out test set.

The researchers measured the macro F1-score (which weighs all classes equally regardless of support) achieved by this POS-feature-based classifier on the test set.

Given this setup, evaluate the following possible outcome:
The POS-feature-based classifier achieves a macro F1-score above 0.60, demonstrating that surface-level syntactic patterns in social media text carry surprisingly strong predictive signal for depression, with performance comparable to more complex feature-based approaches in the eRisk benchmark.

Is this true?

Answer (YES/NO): NO